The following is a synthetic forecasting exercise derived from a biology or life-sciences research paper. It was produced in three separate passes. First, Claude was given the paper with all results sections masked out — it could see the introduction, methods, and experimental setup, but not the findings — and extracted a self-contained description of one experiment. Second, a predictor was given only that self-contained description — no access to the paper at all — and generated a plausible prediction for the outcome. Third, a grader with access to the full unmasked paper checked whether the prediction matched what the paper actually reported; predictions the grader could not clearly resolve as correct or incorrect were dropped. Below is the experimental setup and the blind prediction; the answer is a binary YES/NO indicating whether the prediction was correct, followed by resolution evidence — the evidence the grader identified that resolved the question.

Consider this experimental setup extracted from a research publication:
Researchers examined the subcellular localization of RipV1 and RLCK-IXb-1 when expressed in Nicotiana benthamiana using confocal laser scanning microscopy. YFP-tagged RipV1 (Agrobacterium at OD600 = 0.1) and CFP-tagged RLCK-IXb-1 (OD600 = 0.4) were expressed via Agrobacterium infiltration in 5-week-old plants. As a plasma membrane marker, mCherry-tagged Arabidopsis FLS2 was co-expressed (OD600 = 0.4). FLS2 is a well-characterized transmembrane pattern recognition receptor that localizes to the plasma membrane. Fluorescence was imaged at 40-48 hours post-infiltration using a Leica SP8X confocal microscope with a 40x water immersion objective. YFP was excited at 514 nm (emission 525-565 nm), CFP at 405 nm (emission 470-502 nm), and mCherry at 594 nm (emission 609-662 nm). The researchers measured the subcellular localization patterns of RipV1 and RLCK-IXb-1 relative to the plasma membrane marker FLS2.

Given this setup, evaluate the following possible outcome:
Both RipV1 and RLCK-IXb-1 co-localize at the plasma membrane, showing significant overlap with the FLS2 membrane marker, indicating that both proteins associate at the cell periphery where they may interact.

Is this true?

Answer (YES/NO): NO